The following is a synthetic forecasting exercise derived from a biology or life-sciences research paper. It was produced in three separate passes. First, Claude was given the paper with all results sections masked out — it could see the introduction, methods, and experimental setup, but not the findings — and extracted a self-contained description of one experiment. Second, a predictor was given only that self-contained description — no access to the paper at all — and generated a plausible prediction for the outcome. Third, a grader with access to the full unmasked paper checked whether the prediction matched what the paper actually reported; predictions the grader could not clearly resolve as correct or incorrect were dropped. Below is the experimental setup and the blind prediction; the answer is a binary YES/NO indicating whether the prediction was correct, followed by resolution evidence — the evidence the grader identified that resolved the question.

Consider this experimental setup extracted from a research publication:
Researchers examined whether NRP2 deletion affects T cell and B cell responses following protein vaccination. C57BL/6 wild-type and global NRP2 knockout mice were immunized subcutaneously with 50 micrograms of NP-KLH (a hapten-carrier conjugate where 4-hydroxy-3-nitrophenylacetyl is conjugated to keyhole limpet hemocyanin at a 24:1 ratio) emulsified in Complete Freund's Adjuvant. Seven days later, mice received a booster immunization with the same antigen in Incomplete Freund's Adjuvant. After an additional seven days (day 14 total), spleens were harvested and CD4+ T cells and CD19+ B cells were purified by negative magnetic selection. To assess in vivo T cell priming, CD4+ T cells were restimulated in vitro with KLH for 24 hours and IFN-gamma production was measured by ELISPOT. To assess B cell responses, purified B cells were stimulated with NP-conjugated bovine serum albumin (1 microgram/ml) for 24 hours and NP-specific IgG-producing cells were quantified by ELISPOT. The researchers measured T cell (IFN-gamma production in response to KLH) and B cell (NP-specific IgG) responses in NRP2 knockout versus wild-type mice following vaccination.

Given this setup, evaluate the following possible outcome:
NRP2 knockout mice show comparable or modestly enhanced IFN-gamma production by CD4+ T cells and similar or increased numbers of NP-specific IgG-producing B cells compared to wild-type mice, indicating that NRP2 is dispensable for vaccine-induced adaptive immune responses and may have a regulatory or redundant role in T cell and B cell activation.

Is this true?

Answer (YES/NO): NO